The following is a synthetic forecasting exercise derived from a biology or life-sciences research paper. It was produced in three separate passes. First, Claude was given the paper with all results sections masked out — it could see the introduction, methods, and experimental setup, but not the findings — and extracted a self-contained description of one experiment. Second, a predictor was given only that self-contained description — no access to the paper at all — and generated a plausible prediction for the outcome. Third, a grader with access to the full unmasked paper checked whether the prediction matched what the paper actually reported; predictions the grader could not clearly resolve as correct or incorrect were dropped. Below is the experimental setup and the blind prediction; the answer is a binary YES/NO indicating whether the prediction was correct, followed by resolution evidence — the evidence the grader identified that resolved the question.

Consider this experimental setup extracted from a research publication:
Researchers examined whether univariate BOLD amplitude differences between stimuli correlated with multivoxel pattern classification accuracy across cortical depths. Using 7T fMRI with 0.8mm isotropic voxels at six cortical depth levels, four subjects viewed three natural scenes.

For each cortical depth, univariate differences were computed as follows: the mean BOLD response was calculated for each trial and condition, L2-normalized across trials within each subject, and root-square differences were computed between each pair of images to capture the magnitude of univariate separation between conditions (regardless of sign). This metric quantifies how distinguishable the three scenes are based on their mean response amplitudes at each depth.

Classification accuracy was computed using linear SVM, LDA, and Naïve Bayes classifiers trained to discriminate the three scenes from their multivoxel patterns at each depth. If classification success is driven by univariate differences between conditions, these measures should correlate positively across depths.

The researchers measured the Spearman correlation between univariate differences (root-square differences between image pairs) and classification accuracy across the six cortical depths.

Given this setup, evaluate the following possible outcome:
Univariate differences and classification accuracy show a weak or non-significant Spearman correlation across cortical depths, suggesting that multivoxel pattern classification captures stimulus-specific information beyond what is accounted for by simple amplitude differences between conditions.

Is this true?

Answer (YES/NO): YES